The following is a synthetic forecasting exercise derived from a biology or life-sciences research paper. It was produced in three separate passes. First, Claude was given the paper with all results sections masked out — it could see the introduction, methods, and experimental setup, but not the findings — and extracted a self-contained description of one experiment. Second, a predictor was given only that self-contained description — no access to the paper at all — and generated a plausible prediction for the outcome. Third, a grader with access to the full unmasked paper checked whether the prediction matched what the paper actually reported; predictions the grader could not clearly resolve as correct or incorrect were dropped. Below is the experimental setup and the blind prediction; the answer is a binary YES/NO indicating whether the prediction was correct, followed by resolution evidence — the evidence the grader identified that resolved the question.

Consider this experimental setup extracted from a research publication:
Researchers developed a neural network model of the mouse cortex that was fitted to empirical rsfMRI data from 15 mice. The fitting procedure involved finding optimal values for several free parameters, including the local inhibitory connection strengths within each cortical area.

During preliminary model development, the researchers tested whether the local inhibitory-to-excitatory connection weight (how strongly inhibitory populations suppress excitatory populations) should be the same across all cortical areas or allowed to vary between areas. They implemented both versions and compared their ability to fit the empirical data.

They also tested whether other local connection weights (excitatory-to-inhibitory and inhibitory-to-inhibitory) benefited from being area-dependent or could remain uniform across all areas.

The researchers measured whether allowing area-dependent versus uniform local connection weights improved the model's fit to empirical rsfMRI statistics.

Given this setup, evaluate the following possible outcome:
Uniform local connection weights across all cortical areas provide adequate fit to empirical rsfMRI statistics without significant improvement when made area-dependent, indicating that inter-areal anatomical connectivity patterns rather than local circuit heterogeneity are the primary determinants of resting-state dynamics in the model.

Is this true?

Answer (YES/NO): NO